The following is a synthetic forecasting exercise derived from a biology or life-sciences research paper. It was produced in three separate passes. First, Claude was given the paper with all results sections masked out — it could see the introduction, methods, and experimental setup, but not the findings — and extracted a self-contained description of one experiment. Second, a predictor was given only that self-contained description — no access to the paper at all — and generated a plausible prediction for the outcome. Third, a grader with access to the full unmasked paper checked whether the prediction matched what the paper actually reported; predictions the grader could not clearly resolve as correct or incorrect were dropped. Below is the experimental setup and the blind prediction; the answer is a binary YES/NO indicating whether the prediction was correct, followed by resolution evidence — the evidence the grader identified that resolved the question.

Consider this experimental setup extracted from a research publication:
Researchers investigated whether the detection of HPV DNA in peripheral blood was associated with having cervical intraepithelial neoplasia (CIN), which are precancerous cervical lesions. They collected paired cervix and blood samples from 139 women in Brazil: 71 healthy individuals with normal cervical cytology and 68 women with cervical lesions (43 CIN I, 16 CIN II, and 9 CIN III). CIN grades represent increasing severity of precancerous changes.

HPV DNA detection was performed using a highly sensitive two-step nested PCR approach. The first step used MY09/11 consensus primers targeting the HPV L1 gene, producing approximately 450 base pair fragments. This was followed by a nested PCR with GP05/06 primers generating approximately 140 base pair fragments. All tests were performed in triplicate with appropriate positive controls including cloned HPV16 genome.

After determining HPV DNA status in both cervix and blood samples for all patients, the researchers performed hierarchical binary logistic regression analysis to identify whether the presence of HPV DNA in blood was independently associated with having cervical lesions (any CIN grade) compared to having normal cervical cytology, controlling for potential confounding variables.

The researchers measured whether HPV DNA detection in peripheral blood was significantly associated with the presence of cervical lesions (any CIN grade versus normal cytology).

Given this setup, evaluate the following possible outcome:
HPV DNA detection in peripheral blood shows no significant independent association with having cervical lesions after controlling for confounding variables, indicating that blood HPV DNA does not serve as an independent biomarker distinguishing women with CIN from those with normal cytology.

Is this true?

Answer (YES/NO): YES